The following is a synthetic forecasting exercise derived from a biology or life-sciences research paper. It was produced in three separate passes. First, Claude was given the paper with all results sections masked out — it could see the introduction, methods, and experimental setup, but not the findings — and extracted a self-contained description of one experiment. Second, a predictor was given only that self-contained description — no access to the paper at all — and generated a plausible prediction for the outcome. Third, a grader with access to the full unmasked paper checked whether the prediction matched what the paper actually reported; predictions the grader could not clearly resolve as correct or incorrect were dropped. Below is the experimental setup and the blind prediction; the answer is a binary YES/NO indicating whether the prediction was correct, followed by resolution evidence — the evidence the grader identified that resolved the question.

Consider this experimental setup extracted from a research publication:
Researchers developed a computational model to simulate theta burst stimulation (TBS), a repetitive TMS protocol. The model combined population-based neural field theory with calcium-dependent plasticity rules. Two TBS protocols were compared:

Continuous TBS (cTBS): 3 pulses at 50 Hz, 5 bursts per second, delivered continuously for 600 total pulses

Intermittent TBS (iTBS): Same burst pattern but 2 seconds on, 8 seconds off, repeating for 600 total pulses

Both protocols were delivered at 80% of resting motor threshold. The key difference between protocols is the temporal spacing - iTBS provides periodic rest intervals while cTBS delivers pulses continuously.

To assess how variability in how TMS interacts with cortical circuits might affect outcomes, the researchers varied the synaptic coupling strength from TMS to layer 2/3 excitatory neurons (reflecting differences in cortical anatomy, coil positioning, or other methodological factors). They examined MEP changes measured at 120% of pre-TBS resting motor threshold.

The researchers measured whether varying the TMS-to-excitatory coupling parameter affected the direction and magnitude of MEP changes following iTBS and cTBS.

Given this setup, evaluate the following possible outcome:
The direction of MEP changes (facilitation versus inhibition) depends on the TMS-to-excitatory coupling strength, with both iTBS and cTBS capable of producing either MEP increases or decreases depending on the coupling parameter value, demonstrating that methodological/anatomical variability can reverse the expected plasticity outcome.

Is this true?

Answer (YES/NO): YES